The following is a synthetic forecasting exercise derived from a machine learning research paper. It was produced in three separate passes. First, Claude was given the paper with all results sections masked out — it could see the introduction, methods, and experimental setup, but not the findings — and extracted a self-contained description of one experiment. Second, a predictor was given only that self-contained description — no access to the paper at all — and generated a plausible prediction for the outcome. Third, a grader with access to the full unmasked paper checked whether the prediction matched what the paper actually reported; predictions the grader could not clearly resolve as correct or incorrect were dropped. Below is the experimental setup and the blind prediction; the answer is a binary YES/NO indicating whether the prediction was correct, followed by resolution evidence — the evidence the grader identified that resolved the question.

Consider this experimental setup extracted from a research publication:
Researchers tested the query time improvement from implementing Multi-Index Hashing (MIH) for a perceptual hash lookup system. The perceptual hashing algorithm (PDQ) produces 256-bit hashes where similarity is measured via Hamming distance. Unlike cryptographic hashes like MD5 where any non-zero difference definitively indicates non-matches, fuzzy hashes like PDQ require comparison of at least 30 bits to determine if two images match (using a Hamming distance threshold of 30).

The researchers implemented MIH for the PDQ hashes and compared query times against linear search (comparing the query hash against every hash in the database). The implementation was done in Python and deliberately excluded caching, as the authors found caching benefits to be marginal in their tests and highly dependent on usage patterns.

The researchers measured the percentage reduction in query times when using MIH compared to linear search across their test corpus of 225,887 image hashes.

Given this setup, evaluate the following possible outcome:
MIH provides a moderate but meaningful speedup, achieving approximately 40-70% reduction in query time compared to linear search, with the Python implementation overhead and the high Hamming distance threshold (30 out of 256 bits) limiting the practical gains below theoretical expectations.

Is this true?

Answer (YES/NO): NO